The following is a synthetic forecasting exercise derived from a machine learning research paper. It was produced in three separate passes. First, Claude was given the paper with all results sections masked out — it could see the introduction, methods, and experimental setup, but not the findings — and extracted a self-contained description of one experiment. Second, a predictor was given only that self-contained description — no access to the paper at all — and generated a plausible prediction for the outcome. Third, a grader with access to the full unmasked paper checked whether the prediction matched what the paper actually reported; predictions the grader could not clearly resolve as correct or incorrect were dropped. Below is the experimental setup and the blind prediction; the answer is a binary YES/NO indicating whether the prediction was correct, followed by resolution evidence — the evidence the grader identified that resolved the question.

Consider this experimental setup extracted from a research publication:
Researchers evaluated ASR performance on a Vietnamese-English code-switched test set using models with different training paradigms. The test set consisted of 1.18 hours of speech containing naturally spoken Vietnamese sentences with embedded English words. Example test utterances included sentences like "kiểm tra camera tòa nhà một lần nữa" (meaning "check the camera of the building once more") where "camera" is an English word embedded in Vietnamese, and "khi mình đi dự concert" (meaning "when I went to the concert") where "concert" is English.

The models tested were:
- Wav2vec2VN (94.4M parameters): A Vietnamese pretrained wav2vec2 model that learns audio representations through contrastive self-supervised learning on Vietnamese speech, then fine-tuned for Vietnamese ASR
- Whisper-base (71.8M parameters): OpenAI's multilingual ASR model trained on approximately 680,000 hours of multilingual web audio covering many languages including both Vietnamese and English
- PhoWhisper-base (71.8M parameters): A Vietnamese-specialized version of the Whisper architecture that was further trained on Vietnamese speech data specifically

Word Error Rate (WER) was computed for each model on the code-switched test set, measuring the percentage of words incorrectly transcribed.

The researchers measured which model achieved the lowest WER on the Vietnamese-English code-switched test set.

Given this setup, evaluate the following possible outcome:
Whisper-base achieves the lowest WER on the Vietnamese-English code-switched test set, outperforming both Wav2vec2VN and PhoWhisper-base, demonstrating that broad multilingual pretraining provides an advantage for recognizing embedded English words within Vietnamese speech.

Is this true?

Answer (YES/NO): NO